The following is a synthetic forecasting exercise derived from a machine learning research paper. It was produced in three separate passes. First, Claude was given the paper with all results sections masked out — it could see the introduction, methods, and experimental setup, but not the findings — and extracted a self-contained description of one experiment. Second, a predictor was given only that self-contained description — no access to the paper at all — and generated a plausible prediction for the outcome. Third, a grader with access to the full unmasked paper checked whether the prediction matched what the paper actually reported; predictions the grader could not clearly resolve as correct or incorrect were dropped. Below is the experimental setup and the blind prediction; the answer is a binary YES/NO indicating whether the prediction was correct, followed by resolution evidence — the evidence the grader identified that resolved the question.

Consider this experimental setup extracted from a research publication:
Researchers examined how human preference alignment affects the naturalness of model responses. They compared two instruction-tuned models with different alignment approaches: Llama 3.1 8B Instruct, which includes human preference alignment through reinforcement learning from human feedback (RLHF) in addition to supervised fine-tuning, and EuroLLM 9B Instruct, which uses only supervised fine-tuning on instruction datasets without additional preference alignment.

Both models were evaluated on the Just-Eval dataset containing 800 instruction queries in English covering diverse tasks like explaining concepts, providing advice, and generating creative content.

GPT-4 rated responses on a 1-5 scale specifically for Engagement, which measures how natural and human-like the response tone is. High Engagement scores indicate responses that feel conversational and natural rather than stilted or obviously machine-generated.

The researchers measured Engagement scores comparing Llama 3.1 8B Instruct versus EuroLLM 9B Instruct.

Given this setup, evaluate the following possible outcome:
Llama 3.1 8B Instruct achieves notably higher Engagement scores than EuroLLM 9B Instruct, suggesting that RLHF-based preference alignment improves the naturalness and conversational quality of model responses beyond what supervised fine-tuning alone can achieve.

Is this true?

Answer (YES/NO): YES